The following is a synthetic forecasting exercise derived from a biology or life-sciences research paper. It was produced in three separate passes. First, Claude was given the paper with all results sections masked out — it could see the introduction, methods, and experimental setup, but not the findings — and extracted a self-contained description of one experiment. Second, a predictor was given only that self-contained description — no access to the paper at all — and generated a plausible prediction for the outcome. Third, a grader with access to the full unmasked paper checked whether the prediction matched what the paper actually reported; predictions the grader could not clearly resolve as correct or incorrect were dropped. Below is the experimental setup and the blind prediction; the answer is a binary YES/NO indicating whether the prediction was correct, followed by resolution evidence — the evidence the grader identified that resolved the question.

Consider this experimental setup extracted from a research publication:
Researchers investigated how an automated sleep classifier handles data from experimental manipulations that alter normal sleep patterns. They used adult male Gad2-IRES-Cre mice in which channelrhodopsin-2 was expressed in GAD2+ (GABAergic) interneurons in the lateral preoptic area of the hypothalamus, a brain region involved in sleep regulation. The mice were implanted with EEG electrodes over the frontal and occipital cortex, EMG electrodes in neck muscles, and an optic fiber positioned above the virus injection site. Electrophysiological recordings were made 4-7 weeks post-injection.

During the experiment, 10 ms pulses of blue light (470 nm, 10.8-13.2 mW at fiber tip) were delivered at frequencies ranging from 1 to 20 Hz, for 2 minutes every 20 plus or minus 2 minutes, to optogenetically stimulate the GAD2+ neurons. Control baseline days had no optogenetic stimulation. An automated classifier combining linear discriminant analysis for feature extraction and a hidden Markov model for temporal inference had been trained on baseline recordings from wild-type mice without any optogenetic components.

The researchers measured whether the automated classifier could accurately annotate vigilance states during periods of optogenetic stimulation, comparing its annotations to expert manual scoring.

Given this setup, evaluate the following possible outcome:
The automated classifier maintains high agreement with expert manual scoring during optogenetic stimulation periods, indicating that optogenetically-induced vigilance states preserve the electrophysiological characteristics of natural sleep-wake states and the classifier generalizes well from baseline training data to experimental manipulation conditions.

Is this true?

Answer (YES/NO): YES